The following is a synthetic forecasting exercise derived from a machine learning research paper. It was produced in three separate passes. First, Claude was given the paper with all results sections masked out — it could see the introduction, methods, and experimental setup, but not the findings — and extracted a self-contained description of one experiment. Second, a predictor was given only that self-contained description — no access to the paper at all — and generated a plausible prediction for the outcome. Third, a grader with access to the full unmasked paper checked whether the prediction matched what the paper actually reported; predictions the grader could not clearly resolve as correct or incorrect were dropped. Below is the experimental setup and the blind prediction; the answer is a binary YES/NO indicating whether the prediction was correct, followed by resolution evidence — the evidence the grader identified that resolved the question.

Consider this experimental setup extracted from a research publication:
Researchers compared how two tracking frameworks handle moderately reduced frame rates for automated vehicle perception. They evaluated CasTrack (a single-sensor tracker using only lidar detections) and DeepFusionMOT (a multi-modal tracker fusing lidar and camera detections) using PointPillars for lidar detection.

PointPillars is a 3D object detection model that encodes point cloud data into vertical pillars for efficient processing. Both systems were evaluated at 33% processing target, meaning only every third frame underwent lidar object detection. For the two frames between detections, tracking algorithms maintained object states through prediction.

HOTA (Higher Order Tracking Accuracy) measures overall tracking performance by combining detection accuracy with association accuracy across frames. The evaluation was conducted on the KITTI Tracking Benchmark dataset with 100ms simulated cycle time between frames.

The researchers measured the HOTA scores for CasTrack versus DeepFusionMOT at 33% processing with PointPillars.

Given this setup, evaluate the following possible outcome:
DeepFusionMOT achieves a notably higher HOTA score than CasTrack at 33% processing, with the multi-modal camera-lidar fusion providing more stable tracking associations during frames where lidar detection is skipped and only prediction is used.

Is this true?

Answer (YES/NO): NO